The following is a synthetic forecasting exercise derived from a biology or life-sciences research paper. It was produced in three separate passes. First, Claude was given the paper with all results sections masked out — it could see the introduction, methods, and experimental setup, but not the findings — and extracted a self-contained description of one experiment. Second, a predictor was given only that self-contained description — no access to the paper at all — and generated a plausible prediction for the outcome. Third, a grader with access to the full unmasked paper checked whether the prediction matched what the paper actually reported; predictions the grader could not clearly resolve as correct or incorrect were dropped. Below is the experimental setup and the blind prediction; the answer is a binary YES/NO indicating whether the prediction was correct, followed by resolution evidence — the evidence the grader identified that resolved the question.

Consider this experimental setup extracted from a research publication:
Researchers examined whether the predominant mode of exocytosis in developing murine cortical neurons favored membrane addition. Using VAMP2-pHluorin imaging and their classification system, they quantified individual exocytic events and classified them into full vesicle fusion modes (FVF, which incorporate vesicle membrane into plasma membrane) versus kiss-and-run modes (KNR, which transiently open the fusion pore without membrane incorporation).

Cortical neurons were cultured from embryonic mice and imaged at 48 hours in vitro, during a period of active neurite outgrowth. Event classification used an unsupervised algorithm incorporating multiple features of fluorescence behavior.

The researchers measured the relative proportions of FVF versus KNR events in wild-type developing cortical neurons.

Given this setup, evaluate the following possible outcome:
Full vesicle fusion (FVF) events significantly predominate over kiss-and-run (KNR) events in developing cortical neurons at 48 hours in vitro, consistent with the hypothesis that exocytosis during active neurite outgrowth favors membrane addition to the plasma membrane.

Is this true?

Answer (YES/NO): YES